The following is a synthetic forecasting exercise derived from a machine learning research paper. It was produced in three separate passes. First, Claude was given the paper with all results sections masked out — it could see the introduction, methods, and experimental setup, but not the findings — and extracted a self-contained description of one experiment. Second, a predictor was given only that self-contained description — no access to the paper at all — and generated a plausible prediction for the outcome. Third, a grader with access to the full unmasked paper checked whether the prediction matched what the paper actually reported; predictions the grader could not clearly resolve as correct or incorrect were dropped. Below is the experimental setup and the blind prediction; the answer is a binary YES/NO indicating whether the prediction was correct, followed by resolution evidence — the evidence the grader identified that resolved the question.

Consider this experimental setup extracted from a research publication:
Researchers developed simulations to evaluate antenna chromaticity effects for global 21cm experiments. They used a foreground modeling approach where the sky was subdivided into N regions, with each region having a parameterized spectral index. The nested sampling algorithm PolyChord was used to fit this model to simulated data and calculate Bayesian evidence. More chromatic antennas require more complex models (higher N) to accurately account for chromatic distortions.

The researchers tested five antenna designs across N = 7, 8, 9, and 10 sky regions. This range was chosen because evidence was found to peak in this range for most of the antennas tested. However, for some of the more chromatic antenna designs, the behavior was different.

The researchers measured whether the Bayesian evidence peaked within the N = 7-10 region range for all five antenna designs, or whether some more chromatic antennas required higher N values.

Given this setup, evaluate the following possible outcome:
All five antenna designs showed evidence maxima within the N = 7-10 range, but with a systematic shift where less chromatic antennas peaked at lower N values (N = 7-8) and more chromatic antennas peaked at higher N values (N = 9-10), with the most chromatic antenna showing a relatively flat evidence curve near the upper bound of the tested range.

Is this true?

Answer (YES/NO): NO